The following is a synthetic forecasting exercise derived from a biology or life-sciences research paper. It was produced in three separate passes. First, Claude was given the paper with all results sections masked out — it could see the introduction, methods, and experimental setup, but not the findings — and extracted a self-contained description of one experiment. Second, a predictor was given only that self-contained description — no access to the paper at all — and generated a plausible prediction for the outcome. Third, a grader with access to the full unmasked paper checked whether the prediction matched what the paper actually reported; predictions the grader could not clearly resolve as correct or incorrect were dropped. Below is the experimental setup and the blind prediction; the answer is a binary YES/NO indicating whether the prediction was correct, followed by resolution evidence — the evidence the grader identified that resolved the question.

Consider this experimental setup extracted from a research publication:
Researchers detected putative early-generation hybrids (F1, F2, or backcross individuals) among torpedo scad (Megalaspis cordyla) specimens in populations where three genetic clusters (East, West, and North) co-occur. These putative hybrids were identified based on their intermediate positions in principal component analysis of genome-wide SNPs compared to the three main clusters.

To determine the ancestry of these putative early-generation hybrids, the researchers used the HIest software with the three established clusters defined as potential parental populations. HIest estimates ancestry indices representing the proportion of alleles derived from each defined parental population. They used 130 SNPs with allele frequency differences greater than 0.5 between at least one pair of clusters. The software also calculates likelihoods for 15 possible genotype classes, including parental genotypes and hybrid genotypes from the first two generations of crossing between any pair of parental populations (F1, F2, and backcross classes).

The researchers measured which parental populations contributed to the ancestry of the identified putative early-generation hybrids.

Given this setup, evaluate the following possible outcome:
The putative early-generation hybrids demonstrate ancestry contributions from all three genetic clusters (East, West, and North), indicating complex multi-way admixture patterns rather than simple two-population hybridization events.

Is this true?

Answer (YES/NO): NO